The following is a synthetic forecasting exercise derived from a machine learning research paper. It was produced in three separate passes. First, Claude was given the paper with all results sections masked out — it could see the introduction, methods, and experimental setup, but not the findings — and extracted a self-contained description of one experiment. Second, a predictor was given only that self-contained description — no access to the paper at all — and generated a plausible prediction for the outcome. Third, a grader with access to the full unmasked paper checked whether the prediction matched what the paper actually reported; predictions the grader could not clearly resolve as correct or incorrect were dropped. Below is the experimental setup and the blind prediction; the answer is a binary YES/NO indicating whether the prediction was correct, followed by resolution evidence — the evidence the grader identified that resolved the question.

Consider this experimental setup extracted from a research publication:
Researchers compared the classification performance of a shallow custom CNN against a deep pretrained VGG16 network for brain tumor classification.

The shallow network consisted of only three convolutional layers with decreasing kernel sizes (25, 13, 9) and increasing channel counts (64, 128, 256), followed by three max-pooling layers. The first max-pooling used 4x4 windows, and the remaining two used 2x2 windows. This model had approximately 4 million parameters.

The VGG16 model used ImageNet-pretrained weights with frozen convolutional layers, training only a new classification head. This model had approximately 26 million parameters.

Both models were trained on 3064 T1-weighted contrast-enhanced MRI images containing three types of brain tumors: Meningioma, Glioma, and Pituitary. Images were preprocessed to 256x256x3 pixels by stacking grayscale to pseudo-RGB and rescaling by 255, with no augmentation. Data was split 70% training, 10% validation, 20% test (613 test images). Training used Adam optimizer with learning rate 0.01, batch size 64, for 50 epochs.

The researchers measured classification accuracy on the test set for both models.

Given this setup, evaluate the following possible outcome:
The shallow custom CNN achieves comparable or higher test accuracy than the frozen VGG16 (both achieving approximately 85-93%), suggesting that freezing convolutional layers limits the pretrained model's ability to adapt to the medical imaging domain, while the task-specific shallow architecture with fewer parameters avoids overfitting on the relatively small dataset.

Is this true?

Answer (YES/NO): NO